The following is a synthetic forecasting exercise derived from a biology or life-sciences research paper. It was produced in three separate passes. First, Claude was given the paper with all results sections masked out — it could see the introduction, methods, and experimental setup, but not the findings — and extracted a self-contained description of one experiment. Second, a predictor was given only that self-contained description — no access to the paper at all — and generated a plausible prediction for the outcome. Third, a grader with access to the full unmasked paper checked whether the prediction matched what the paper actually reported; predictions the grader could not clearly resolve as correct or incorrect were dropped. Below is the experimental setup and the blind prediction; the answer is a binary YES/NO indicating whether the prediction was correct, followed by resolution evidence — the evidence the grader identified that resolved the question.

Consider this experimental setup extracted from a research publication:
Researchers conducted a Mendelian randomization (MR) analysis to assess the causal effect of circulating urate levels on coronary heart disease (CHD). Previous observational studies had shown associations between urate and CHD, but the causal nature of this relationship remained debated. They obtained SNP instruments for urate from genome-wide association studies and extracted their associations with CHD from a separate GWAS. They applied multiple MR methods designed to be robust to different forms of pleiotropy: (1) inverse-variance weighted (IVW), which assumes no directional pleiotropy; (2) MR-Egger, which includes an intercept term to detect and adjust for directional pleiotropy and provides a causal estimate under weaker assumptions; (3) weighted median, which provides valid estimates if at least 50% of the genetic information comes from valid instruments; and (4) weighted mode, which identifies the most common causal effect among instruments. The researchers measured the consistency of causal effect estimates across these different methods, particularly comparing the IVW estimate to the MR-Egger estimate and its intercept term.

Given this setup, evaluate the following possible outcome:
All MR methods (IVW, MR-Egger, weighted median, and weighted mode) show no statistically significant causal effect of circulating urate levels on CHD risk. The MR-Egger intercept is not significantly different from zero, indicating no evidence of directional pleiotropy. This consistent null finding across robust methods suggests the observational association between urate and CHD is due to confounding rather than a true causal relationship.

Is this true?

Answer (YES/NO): NO